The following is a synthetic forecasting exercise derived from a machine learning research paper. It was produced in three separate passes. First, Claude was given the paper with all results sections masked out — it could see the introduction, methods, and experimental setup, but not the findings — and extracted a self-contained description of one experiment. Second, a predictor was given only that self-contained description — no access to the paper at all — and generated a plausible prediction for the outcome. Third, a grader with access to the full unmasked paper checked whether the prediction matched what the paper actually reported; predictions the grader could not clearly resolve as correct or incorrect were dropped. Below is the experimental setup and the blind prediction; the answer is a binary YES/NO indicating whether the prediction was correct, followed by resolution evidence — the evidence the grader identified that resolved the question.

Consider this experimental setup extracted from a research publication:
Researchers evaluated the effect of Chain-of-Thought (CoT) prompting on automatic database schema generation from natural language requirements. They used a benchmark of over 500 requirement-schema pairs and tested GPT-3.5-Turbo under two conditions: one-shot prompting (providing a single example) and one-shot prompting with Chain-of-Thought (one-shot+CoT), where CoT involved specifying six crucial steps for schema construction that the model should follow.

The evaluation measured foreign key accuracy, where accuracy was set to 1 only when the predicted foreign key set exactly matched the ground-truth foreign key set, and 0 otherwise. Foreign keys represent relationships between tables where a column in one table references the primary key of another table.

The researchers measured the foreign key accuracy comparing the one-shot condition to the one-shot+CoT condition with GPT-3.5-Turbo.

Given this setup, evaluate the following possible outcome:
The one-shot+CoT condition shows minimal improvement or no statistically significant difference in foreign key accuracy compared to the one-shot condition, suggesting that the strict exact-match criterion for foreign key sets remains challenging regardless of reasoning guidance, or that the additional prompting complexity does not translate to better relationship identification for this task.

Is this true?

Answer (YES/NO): NO